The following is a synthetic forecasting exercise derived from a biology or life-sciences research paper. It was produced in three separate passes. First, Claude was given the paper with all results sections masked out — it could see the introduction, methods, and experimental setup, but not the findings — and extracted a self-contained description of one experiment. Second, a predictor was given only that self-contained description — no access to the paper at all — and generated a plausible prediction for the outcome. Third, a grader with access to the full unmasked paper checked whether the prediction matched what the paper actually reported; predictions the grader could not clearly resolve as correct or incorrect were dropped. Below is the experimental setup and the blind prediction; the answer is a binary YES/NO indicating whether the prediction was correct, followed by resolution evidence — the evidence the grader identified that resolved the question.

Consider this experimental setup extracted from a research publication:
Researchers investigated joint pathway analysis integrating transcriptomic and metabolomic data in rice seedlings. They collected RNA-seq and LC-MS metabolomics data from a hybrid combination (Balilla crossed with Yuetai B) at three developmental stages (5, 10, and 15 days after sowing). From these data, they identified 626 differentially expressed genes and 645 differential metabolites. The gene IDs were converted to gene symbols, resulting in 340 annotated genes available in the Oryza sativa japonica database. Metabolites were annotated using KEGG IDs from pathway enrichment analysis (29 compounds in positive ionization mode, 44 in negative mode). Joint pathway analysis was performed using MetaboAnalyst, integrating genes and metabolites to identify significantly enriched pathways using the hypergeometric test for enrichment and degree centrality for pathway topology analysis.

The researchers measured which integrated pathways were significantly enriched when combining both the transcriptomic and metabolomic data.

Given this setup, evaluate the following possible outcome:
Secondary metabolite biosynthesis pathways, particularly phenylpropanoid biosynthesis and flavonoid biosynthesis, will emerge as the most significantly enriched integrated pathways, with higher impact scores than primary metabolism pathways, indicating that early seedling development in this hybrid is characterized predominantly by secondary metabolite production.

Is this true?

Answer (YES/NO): NO